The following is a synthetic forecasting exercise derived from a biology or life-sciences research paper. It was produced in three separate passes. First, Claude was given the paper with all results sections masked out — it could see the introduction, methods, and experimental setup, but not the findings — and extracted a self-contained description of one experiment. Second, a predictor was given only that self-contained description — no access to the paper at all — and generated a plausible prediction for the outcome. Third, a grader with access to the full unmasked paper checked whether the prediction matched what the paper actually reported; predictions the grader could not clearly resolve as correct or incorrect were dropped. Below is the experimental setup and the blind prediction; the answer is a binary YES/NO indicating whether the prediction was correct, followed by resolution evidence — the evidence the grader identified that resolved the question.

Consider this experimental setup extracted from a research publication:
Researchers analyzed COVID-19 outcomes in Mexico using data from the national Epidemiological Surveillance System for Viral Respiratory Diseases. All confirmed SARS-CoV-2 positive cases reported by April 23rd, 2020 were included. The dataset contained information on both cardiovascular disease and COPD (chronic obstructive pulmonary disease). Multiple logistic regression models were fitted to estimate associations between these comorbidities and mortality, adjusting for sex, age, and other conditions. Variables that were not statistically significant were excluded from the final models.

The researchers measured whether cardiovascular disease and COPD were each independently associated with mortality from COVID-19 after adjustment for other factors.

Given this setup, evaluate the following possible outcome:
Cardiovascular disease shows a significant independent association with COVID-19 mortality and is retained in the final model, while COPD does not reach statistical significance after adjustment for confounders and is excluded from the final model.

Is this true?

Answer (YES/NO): NO